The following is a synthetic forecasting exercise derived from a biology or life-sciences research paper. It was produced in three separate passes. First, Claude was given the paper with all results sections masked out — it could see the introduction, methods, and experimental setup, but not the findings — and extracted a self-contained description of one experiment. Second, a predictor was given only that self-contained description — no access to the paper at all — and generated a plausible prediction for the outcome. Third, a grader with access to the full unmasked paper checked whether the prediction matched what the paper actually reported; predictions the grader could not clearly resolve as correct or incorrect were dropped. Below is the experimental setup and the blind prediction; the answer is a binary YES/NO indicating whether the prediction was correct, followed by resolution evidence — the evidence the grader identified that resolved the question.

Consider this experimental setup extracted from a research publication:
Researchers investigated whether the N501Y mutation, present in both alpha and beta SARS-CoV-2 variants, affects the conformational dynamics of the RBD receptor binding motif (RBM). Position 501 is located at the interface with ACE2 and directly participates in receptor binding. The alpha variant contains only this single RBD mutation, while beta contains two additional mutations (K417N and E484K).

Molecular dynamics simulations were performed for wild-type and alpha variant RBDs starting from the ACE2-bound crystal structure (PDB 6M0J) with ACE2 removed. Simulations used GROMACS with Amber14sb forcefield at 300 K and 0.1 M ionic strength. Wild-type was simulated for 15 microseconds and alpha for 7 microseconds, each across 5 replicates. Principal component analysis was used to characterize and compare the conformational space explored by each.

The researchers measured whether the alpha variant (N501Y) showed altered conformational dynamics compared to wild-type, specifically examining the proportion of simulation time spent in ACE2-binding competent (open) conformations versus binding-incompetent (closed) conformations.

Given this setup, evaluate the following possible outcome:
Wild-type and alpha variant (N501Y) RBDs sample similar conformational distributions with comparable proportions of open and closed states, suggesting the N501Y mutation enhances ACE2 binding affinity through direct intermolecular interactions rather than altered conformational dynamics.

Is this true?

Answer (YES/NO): NO